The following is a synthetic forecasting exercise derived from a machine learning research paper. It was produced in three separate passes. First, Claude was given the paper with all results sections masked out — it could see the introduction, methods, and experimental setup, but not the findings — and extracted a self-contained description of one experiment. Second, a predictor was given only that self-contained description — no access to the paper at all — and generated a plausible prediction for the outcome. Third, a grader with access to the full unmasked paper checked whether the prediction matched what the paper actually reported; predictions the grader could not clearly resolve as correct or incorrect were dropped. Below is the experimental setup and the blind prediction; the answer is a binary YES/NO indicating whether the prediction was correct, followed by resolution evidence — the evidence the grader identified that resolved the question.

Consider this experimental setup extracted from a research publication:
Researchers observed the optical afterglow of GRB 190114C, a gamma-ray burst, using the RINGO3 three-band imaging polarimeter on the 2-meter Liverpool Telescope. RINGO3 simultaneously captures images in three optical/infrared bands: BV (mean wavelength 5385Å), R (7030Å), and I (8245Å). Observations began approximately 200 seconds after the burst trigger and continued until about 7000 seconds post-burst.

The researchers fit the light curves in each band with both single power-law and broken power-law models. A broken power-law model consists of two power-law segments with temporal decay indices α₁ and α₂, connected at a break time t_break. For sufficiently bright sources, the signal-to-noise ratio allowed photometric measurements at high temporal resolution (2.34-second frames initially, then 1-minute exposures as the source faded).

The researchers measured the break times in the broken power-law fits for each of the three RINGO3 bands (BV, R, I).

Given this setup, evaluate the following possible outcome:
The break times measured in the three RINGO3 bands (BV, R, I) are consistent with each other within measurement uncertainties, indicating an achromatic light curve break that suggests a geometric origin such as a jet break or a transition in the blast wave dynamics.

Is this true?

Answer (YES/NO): NO